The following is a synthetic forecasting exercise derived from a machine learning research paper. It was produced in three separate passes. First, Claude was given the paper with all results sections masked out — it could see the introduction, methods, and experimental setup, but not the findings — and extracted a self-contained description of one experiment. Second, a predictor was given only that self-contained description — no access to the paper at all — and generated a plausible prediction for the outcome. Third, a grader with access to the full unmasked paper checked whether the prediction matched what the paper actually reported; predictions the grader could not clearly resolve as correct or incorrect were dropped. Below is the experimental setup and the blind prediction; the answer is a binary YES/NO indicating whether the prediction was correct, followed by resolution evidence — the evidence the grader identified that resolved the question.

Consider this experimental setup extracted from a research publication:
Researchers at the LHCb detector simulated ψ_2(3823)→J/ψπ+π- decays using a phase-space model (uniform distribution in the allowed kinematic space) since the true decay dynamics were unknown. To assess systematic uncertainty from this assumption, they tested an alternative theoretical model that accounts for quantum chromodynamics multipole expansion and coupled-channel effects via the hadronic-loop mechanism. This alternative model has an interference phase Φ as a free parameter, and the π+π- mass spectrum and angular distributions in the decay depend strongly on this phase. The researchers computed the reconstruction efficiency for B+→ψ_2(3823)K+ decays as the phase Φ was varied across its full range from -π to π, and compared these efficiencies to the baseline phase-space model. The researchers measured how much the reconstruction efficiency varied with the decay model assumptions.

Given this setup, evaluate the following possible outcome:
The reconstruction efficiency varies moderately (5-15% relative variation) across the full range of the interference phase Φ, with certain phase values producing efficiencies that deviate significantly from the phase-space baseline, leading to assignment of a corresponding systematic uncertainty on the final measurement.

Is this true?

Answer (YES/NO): NO